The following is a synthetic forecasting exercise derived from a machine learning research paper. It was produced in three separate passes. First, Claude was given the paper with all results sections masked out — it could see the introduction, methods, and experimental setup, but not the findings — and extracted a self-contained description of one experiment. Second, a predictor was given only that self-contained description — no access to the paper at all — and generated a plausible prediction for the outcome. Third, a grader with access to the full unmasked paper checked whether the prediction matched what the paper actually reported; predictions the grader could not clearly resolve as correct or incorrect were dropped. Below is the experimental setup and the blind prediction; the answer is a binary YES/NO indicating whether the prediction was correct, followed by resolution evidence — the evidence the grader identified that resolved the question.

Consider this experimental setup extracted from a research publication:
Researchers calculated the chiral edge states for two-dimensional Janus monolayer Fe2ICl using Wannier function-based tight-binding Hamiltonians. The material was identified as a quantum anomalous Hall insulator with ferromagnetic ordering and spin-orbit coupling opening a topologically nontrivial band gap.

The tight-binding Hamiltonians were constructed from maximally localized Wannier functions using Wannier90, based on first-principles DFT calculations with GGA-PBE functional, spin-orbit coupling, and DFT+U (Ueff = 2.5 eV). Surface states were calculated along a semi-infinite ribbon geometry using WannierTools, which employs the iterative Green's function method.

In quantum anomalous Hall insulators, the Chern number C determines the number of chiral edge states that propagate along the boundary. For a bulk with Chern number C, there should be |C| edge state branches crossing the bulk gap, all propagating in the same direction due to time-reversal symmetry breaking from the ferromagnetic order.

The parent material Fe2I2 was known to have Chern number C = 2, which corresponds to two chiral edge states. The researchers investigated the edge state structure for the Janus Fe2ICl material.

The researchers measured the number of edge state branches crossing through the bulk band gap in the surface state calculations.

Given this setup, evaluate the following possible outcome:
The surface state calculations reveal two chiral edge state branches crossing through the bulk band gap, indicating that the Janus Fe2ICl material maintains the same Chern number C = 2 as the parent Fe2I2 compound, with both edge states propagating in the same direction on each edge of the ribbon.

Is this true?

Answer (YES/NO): YES